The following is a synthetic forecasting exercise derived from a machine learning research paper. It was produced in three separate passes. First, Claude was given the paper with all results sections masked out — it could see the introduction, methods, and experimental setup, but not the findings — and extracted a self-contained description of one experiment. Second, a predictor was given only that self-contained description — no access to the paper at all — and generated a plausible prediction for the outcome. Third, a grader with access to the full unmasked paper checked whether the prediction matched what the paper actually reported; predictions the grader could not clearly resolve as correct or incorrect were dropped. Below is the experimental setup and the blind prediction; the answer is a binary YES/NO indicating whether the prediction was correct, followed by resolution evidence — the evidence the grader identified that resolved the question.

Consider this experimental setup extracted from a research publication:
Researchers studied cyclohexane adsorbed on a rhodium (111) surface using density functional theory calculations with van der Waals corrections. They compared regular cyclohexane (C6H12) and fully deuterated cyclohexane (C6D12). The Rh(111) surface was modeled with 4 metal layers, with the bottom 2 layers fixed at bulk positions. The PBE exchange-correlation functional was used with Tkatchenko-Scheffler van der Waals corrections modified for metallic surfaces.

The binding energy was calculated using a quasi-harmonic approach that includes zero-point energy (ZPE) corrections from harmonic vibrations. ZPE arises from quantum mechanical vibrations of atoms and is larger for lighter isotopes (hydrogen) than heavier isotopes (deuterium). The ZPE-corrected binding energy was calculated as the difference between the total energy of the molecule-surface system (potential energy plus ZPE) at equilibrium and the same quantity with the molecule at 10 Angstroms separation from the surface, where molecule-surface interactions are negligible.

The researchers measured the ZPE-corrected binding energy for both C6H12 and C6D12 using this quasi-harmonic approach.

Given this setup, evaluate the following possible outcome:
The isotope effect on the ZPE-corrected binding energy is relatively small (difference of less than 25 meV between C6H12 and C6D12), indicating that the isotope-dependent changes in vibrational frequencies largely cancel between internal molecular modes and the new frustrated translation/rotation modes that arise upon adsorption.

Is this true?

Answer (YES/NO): NO